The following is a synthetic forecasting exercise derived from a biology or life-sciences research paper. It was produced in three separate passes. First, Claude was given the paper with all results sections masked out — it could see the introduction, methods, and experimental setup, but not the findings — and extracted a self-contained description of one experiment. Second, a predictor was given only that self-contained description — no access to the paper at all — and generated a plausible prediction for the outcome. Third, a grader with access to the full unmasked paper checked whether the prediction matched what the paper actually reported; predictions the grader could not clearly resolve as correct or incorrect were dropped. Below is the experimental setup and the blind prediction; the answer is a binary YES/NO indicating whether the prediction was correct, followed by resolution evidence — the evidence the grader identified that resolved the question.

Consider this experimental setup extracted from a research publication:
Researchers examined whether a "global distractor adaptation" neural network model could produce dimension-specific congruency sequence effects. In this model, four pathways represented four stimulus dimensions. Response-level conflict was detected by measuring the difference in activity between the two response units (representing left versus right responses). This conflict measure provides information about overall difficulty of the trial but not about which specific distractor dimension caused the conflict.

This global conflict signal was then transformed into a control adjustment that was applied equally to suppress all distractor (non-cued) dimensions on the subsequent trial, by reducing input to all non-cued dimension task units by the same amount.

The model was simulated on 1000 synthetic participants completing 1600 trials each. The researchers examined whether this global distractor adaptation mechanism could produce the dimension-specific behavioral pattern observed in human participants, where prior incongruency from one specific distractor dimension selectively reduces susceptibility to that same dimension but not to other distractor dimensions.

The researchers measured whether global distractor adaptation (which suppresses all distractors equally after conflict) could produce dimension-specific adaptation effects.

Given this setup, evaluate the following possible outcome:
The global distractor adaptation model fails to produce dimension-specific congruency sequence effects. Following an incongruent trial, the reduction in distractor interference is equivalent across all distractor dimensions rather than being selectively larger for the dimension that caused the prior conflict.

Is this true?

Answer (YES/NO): YES